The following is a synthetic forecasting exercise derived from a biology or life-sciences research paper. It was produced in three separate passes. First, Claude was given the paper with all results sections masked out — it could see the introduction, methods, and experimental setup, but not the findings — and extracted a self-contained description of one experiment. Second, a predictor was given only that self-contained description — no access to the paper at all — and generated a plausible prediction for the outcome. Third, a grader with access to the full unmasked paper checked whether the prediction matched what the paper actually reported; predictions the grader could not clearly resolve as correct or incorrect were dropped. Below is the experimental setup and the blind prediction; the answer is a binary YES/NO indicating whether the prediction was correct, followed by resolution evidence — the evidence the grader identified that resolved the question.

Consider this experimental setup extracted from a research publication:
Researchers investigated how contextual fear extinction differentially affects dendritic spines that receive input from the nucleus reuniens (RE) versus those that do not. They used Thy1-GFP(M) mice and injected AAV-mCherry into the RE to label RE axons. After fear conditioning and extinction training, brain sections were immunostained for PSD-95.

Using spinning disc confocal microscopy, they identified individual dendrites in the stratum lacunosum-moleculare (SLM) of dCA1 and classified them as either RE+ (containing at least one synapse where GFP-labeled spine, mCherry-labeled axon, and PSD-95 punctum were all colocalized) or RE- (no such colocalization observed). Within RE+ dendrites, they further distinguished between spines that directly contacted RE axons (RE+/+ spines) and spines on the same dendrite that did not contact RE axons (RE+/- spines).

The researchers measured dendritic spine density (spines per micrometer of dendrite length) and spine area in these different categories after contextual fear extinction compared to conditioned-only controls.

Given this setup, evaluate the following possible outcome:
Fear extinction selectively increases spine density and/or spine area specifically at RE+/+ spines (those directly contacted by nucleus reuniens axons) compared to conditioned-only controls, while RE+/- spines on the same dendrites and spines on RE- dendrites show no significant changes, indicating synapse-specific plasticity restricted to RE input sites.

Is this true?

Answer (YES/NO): NO